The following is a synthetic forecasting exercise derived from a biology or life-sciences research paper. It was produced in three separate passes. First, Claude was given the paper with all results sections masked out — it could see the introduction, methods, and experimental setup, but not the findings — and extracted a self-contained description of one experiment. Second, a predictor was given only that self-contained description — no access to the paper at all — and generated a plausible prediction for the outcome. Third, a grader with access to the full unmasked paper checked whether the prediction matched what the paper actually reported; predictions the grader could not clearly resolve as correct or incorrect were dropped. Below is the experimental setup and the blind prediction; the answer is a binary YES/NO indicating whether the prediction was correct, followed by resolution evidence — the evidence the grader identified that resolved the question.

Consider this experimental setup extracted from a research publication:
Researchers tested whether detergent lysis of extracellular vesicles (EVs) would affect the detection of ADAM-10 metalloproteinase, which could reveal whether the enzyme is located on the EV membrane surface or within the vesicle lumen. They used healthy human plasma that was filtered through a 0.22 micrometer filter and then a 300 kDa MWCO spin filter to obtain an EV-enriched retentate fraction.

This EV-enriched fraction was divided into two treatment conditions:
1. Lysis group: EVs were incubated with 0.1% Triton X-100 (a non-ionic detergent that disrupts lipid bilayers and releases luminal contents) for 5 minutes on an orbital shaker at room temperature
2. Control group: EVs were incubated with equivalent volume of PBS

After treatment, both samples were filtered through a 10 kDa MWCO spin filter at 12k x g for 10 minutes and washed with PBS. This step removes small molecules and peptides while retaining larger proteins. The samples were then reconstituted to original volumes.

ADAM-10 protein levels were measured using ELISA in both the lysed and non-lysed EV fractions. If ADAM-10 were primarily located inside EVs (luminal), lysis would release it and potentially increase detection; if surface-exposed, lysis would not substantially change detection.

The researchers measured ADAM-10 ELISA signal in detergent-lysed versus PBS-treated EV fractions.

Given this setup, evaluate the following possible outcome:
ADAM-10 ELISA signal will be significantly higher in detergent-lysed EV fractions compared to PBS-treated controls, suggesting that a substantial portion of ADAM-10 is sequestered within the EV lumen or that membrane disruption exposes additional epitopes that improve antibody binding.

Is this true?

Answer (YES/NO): NO